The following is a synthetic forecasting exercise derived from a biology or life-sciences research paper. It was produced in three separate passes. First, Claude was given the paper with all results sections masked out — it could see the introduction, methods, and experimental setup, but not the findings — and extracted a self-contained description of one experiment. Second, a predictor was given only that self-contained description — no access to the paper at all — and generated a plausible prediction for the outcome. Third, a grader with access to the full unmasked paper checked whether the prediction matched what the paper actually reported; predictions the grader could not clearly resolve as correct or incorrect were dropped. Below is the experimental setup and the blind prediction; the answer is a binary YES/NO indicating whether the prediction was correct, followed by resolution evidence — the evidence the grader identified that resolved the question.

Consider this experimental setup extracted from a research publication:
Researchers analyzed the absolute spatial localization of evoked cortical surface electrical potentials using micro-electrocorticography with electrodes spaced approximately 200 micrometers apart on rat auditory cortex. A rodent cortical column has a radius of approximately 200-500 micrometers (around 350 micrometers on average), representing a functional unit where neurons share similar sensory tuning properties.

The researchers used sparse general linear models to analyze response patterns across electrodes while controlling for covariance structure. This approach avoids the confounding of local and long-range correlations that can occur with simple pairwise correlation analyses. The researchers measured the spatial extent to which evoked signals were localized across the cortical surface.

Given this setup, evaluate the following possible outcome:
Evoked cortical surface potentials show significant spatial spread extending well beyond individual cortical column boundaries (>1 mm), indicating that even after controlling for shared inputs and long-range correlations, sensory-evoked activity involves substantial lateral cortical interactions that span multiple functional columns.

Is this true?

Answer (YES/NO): NO